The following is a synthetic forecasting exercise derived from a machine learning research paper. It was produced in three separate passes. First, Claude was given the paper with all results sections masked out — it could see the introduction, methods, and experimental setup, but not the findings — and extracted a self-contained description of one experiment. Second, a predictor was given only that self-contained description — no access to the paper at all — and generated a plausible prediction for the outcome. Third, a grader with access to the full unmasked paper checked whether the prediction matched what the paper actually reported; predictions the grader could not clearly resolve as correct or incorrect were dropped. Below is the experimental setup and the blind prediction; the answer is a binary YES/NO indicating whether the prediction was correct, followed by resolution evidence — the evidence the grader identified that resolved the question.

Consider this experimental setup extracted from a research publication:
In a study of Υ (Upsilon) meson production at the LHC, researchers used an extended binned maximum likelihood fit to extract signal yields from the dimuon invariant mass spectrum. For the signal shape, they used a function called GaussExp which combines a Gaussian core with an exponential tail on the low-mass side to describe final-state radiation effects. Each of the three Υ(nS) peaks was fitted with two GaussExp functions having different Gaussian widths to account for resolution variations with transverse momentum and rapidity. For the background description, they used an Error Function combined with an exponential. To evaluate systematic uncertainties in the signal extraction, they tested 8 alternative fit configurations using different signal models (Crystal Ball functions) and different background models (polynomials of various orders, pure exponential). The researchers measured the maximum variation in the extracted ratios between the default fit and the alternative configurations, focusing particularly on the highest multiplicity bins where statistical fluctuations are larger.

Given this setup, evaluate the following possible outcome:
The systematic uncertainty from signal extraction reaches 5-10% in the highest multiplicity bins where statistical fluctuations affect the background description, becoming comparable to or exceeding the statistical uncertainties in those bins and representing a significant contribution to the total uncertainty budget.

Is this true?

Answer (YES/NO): NO